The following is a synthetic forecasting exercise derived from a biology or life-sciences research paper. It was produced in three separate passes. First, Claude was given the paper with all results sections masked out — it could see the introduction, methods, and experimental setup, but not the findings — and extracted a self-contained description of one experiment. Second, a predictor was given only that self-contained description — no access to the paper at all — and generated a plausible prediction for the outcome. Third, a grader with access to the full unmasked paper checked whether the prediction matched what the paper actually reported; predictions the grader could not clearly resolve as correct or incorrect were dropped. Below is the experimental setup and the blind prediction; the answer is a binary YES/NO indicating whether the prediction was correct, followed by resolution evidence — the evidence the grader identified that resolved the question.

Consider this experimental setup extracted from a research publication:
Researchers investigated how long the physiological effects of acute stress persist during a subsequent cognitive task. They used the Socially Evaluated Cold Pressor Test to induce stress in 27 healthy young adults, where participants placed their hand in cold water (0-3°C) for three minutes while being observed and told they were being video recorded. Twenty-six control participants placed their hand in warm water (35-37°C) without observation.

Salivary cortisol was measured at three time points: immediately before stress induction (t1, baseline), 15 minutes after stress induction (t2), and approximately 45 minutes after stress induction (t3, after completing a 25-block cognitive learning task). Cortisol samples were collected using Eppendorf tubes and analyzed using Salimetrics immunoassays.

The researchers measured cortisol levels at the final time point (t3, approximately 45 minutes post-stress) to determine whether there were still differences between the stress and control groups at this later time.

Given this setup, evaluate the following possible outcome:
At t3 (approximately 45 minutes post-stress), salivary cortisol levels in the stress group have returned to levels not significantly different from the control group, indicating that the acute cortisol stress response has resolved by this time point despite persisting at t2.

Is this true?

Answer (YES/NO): YES